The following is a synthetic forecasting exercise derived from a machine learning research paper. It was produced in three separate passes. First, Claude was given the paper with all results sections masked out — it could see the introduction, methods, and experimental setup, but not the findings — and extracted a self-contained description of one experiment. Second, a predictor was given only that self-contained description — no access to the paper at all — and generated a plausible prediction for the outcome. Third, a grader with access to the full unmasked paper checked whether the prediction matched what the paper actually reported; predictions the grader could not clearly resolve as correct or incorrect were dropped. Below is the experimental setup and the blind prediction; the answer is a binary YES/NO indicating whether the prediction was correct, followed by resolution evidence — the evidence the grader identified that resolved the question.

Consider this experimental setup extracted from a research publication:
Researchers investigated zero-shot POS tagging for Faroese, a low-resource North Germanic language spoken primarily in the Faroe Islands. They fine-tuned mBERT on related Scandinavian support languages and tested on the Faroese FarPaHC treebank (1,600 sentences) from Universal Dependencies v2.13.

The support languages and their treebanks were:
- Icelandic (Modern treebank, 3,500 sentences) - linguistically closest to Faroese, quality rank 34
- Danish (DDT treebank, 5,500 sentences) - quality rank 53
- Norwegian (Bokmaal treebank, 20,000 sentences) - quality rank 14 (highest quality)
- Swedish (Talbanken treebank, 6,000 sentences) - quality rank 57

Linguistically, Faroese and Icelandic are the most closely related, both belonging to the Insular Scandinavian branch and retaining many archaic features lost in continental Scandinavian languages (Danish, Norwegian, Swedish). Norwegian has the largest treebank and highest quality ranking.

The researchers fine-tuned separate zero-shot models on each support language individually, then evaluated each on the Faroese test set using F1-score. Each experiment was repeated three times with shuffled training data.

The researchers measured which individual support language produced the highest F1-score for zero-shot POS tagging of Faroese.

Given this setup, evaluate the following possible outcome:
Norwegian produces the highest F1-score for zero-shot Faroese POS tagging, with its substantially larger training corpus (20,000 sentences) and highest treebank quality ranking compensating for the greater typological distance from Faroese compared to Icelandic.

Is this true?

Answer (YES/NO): NO